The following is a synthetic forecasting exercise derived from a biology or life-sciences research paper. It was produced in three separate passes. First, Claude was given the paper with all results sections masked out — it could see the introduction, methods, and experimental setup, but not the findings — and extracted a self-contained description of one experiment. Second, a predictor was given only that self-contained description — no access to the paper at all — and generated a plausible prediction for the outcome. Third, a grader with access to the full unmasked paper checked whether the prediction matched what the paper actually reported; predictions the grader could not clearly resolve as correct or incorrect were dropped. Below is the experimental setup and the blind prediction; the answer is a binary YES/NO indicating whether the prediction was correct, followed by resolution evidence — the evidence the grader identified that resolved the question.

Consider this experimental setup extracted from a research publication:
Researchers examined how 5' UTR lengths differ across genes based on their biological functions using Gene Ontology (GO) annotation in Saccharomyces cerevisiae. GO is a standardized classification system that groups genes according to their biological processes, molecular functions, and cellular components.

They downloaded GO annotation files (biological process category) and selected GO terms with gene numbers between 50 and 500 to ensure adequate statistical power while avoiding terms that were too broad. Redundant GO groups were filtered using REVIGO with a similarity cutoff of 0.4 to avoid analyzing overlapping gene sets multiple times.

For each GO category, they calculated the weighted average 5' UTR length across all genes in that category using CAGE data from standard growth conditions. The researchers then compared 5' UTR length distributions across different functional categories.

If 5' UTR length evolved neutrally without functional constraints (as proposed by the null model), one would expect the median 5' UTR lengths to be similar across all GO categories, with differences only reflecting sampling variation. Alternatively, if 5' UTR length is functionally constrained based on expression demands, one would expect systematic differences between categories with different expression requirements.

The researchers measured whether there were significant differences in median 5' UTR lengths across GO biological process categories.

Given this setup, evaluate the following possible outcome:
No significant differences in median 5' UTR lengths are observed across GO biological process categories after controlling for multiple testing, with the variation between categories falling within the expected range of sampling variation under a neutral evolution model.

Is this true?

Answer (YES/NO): NO